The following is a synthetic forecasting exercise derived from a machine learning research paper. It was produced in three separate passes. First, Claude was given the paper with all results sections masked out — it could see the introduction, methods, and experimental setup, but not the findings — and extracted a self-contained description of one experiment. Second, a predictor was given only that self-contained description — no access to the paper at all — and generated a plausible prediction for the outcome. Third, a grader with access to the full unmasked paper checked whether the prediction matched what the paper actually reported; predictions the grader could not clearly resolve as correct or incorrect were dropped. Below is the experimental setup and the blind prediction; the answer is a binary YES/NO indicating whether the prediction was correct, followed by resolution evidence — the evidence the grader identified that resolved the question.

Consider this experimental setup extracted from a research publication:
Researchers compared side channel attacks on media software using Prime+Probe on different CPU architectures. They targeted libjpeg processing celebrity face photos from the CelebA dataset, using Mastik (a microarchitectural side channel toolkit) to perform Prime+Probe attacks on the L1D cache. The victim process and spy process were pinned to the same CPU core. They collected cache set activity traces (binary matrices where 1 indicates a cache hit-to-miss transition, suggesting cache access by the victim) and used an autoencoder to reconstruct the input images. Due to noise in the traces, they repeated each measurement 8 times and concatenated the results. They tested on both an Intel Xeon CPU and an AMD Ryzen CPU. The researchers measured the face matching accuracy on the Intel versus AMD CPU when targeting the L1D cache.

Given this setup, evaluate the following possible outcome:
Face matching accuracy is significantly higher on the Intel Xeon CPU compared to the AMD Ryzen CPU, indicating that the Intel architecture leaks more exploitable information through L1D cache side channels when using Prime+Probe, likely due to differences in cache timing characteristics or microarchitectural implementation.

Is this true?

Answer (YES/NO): NO